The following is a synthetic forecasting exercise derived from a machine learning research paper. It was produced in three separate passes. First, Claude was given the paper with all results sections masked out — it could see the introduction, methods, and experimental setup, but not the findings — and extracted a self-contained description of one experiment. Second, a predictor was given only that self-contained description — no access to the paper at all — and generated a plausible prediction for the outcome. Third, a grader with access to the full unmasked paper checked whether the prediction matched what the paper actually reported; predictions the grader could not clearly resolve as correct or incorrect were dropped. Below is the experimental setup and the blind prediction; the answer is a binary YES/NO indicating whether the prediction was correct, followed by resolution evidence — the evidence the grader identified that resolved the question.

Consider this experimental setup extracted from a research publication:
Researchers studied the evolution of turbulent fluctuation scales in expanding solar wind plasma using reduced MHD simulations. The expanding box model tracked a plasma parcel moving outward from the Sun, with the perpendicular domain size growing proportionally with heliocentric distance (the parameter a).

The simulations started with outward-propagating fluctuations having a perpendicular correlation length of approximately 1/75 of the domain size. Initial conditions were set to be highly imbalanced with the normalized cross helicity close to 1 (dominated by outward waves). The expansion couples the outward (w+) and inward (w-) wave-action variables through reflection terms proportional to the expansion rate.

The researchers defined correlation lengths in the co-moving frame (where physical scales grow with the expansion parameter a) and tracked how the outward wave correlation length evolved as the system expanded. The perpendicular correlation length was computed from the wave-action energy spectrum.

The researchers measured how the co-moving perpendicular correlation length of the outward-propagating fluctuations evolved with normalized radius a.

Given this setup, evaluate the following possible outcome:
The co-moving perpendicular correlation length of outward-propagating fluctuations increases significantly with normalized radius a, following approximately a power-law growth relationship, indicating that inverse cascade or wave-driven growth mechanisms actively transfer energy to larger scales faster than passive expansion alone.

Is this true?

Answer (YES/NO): YES